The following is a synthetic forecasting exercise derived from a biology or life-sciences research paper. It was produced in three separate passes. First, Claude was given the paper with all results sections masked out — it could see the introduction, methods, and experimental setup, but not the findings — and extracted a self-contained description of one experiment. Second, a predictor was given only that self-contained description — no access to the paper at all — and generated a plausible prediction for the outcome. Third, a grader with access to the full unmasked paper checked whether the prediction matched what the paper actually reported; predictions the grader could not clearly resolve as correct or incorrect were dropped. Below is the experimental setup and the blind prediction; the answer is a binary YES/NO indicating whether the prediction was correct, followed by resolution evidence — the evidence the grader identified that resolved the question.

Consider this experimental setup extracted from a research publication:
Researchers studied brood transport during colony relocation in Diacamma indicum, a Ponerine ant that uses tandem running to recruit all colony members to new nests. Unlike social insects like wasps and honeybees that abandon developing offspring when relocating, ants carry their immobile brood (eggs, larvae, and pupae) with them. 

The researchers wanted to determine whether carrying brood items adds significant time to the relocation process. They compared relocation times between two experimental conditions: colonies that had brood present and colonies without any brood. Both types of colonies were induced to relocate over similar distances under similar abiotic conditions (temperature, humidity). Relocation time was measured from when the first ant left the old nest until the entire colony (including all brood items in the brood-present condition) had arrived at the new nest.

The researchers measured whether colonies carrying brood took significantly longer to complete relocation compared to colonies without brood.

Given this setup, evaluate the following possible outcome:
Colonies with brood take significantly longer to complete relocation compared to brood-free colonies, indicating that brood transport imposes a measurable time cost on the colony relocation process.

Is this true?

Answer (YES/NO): NO